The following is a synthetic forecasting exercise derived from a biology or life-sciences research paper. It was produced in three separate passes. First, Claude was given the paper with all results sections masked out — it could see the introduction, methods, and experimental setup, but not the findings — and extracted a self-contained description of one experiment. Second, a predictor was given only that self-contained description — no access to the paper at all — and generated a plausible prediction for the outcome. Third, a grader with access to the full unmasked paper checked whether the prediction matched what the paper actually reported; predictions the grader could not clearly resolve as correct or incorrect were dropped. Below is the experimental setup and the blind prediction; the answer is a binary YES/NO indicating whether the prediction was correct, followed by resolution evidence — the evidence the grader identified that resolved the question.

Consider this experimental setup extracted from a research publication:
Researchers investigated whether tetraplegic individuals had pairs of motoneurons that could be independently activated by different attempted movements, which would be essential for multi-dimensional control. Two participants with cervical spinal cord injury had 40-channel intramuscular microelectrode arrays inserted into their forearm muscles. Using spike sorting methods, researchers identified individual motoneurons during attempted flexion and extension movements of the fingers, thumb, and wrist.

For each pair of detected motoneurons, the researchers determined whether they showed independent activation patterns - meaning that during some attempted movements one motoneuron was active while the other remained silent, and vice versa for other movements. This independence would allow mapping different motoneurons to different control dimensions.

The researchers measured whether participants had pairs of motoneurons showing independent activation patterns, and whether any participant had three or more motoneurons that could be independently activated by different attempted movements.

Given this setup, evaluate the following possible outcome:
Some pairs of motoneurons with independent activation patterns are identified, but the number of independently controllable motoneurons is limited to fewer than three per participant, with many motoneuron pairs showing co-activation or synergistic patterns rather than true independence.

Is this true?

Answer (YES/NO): NO